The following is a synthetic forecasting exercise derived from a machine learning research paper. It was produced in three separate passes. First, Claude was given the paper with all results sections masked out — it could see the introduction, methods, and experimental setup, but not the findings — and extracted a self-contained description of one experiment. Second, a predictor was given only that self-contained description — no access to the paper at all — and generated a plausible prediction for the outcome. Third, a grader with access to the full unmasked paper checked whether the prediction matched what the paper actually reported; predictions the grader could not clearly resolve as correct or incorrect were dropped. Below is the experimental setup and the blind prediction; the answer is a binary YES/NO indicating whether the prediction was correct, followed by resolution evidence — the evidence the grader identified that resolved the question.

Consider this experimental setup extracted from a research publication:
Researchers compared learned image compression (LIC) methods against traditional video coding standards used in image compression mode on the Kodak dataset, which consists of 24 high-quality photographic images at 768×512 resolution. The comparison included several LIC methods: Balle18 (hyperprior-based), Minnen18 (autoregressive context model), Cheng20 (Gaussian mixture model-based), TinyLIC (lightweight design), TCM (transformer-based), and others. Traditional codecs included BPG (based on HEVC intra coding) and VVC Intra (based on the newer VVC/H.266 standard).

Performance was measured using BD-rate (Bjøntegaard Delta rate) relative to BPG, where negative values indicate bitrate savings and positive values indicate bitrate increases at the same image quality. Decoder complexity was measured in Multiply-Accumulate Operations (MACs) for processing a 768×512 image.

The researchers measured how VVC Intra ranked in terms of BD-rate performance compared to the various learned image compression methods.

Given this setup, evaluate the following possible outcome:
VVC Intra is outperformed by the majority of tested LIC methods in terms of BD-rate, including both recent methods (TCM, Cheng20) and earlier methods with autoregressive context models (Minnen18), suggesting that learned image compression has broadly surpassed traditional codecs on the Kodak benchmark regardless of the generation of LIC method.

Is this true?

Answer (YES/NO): NO